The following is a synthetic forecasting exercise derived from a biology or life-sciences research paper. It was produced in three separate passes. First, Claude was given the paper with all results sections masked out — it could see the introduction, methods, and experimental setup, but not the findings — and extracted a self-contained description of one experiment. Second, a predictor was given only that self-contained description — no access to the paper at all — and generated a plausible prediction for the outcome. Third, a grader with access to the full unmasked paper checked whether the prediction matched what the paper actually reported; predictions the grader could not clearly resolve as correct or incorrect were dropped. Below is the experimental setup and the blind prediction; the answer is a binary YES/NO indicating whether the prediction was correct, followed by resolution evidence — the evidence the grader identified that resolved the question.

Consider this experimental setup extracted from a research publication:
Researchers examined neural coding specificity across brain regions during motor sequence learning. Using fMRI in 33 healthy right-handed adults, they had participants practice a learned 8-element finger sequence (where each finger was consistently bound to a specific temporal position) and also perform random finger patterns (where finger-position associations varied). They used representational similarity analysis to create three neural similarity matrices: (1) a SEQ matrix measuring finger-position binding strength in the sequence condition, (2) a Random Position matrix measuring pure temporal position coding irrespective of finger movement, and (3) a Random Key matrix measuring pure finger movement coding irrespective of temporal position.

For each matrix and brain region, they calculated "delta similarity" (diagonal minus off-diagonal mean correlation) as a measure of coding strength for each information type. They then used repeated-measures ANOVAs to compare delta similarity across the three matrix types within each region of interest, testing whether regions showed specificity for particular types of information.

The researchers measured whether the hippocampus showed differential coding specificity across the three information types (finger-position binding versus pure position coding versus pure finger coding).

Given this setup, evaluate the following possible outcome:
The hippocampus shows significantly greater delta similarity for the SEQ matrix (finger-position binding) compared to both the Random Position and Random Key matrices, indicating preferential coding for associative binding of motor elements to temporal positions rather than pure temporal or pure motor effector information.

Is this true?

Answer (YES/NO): YES